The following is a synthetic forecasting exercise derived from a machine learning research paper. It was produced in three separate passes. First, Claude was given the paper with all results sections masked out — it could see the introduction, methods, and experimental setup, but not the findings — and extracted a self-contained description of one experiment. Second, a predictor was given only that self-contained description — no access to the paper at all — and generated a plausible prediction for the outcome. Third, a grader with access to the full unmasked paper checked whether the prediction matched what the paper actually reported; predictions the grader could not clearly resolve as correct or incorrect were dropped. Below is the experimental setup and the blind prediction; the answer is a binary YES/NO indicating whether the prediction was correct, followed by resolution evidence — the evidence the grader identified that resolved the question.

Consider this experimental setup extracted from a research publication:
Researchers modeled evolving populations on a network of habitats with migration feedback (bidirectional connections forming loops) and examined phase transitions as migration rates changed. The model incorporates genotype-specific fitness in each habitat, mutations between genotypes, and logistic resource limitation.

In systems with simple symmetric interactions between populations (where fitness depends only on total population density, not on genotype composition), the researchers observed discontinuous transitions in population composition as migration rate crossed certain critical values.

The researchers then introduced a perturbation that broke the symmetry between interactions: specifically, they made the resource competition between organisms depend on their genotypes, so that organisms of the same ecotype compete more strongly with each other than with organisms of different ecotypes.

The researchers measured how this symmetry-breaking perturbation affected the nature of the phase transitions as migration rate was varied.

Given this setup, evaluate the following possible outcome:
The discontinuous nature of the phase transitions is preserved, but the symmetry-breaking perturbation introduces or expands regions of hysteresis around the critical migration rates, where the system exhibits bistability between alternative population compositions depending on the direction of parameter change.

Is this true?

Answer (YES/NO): NO